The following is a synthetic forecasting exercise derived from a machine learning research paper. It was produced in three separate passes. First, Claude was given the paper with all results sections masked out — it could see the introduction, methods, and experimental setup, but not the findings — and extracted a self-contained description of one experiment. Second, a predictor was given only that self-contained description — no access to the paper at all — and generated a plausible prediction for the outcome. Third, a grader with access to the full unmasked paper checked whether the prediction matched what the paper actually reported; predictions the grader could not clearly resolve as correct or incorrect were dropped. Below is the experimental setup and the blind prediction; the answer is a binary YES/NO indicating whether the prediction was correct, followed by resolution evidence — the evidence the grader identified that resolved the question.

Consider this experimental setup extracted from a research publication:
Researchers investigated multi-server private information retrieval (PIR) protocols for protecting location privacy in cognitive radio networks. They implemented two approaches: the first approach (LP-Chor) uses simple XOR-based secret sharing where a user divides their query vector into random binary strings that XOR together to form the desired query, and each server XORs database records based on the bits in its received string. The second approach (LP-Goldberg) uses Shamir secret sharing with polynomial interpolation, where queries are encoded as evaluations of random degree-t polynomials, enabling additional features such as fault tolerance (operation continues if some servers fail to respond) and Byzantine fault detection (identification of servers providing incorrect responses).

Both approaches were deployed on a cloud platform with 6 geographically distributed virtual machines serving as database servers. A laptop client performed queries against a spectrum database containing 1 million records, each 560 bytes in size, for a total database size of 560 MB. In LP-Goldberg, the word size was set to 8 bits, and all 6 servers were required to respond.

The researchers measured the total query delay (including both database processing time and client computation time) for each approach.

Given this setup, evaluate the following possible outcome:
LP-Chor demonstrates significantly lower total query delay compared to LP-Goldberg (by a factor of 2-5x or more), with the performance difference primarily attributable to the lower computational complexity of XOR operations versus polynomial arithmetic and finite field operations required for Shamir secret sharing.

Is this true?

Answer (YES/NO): YES